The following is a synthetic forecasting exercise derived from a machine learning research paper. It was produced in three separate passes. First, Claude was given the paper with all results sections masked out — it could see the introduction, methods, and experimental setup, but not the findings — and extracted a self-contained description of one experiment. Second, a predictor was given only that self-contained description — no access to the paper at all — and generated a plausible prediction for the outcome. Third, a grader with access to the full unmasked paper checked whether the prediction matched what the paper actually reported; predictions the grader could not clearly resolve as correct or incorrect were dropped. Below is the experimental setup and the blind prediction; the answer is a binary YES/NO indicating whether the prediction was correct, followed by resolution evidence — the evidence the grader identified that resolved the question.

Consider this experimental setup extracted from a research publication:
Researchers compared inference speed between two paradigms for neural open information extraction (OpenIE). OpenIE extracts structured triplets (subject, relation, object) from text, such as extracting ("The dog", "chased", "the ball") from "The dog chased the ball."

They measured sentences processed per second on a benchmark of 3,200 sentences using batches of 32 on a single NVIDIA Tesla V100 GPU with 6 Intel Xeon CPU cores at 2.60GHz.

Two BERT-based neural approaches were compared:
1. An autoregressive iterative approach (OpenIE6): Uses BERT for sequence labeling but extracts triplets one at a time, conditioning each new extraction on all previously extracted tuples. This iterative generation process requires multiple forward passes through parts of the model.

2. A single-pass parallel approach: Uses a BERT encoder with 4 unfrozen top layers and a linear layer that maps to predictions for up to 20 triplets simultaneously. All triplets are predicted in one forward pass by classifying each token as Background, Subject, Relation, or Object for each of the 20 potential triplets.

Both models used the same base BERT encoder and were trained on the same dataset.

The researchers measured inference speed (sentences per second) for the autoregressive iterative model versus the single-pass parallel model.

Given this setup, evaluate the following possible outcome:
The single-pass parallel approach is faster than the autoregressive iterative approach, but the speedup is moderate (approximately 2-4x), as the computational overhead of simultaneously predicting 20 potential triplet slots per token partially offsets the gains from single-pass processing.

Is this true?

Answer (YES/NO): NO